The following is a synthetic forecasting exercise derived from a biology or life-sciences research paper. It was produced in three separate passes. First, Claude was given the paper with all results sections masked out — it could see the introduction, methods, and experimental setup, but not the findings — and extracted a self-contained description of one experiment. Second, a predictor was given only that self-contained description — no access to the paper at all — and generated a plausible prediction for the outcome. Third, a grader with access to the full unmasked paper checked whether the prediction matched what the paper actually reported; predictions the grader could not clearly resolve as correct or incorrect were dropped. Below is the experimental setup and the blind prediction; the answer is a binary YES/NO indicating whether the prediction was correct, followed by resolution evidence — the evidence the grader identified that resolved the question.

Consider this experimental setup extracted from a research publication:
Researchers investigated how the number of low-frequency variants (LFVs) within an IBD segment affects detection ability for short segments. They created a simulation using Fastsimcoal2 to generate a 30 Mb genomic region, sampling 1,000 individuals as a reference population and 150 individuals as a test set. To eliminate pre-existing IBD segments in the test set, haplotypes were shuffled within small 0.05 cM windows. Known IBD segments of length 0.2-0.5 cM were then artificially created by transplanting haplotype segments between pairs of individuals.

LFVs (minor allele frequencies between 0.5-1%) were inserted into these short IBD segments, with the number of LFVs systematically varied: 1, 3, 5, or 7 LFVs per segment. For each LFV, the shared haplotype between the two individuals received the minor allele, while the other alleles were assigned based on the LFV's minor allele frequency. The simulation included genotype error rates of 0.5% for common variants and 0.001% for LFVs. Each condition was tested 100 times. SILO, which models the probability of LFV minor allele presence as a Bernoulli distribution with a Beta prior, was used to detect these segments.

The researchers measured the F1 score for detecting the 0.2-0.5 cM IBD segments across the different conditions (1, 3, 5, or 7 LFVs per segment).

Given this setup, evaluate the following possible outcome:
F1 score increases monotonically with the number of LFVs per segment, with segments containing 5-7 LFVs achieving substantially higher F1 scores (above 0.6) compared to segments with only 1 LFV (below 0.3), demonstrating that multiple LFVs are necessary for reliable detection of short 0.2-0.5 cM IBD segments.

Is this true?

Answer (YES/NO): NO